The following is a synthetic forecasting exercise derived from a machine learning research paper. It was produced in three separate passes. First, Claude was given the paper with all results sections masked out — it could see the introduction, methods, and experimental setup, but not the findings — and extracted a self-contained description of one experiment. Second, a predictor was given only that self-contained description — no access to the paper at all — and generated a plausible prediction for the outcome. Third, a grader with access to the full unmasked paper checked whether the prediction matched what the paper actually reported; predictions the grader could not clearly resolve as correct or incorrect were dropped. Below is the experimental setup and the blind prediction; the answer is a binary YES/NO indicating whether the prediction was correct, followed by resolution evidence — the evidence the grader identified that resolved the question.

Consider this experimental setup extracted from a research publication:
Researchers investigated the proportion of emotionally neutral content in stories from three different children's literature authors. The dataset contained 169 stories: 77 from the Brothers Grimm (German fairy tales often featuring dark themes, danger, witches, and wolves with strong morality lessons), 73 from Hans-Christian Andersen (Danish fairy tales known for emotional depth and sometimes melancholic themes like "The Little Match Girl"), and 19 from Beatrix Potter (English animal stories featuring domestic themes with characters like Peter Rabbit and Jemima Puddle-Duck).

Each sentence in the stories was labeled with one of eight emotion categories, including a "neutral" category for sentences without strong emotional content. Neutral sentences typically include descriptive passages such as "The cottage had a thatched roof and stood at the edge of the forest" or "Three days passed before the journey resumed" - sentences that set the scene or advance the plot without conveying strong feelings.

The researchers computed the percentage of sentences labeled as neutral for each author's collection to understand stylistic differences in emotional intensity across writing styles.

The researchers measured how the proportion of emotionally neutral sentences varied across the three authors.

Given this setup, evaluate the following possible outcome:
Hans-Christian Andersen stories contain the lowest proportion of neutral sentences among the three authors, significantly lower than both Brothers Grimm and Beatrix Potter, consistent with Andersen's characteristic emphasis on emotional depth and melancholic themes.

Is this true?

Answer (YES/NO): NO